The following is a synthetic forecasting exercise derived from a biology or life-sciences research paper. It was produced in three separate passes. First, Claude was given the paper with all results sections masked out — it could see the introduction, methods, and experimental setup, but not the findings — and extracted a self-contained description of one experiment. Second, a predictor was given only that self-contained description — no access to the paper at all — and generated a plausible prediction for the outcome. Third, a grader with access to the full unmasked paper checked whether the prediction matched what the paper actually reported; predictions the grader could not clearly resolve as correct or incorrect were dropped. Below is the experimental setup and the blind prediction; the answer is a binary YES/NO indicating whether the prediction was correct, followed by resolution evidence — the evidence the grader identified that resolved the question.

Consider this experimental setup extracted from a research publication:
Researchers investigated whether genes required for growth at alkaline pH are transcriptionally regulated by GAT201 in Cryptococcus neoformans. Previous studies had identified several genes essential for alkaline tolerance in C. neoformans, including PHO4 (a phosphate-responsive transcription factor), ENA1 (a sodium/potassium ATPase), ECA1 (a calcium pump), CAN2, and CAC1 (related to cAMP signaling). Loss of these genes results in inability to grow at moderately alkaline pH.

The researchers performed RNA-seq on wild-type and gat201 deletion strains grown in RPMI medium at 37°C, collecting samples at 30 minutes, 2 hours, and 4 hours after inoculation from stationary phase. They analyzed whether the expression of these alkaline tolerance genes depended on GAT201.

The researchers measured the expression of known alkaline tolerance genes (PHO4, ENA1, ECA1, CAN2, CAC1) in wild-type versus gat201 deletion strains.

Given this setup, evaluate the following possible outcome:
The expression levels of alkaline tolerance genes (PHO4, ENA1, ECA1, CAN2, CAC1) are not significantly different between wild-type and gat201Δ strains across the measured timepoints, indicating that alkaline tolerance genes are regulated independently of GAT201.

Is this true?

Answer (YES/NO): YES